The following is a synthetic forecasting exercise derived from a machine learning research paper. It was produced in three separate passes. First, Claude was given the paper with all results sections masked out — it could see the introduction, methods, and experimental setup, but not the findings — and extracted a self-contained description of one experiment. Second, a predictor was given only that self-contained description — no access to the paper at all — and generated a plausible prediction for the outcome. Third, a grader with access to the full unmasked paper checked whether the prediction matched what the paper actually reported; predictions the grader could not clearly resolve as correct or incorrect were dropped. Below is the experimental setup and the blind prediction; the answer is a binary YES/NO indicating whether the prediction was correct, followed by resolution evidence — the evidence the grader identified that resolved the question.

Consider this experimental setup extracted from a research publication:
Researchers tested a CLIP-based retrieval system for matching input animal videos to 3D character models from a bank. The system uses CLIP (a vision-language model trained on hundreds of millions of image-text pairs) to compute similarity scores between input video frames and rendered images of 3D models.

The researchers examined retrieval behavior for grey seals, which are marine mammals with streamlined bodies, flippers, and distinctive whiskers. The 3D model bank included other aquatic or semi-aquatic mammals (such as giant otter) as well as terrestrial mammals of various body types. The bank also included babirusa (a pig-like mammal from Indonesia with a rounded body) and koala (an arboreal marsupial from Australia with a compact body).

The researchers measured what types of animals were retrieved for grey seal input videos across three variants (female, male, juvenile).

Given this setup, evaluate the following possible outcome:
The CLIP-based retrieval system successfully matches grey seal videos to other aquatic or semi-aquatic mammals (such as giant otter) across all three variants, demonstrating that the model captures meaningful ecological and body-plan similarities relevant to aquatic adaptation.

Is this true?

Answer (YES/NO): NO